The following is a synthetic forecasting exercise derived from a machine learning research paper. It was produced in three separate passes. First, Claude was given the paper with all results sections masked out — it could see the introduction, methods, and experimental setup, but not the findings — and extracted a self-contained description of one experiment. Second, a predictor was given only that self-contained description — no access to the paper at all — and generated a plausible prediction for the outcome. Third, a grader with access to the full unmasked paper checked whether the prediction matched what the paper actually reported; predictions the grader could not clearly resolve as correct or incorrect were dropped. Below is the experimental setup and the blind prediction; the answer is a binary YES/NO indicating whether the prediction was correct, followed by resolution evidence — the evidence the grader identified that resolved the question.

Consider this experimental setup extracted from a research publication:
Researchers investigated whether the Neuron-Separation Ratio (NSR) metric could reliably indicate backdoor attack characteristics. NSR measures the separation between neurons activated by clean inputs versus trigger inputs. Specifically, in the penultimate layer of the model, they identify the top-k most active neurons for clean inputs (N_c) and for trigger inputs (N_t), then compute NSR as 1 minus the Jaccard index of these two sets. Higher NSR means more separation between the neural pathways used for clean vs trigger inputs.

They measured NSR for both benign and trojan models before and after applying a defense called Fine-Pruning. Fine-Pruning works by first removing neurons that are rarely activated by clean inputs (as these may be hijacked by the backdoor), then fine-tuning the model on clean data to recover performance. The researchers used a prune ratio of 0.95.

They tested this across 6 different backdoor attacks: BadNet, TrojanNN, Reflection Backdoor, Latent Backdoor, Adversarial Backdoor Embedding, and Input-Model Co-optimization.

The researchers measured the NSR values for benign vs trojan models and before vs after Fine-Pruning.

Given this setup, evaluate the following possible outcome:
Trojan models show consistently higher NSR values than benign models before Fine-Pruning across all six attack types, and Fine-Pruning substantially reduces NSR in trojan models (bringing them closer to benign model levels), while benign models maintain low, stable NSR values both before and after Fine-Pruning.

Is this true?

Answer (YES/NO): YES